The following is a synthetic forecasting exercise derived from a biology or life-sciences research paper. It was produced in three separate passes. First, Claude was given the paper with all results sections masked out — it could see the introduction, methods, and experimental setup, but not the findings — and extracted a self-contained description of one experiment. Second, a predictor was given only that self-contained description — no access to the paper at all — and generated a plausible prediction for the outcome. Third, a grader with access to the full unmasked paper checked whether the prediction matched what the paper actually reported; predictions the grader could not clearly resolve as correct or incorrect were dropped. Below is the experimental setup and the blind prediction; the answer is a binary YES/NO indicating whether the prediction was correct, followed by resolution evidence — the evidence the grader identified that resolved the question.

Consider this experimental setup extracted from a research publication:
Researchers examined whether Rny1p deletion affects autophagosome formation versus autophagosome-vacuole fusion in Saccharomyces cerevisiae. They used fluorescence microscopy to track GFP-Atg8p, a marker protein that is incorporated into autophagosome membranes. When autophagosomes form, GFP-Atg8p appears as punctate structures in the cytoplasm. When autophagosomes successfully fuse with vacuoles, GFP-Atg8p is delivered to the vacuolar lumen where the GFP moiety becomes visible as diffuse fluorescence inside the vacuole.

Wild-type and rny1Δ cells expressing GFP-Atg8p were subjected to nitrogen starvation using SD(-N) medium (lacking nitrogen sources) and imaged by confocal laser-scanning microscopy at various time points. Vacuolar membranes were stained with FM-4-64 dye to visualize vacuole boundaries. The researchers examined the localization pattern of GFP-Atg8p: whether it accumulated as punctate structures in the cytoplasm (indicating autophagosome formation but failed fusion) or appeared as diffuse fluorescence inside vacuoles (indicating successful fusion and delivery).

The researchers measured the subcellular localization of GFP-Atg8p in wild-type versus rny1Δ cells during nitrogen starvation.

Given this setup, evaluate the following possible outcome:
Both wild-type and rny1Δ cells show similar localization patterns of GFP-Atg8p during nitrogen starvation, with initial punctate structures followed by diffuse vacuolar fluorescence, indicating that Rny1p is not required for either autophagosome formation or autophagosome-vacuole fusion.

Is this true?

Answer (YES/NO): NO